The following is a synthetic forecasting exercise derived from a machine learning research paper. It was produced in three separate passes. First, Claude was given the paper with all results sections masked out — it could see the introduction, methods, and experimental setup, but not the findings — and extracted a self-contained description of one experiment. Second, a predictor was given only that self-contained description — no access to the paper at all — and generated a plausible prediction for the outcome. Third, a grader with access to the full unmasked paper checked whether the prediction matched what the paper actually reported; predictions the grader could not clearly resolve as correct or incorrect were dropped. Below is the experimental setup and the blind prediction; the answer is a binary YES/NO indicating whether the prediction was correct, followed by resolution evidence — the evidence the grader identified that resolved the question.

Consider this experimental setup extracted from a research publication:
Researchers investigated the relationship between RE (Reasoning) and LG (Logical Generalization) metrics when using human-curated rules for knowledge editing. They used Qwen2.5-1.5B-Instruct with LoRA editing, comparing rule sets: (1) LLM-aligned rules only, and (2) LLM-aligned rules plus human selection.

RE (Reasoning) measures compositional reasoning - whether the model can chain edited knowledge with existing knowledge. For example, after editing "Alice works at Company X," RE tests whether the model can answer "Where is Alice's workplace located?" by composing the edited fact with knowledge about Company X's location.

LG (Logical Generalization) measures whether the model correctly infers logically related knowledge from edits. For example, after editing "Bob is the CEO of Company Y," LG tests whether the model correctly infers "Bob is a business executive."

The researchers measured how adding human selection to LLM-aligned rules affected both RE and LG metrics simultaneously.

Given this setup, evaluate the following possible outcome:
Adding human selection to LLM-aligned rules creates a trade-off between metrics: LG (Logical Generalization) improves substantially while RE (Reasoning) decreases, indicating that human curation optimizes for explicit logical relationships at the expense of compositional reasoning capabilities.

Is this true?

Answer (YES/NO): NO